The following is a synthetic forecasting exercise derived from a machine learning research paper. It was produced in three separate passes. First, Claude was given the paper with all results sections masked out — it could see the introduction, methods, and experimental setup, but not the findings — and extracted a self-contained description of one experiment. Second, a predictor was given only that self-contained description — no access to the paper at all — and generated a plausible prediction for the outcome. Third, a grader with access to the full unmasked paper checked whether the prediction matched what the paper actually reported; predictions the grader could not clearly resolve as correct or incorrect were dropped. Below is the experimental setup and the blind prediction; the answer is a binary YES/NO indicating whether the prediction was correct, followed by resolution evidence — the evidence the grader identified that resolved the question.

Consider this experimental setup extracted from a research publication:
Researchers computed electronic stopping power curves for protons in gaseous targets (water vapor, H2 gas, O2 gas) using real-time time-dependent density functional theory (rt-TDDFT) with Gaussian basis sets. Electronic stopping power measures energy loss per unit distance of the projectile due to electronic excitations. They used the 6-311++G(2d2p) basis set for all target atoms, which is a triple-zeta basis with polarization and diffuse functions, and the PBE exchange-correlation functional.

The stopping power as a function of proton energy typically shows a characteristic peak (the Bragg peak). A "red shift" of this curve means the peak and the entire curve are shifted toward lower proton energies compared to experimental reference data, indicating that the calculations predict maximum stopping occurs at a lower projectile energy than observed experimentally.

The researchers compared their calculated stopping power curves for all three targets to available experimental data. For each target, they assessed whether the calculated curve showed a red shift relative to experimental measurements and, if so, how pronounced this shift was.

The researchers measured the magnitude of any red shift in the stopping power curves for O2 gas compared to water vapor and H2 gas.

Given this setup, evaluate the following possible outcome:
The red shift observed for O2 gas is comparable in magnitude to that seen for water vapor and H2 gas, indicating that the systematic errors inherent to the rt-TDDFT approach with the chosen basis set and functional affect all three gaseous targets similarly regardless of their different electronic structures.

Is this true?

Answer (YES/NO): NO